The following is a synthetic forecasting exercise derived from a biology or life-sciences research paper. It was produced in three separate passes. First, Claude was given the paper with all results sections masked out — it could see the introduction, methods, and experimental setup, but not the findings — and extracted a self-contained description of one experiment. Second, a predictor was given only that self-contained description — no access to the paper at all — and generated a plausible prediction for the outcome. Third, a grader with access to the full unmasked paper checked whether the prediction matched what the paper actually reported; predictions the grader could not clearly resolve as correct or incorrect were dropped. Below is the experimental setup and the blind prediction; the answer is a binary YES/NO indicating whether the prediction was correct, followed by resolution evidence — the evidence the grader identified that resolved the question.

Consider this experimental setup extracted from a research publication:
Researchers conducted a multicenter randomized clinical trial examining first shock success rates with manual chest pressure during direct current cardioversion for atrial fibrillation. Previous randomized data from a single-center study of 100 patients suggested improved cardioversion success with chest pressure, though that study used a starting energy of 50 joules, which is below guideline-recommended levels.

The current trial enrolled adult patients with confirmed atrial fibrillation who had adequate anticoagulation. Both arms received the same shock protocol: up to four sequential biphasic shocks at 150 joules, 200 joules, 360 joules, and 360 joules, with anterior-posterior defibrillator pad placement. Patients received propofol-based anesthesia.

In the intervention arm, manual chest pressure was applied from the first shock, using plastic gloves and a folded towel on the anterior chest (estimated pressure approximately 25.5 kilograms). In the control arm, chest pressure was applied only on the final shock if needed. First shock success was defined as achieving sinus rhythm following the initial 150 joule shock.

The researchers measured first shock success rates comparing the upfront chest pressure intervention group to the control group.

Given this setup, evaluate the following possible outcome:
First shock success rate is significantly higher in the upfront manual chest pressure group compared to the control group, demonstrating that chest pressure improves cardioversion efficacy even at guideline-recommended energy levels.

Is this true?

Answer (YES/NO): NO